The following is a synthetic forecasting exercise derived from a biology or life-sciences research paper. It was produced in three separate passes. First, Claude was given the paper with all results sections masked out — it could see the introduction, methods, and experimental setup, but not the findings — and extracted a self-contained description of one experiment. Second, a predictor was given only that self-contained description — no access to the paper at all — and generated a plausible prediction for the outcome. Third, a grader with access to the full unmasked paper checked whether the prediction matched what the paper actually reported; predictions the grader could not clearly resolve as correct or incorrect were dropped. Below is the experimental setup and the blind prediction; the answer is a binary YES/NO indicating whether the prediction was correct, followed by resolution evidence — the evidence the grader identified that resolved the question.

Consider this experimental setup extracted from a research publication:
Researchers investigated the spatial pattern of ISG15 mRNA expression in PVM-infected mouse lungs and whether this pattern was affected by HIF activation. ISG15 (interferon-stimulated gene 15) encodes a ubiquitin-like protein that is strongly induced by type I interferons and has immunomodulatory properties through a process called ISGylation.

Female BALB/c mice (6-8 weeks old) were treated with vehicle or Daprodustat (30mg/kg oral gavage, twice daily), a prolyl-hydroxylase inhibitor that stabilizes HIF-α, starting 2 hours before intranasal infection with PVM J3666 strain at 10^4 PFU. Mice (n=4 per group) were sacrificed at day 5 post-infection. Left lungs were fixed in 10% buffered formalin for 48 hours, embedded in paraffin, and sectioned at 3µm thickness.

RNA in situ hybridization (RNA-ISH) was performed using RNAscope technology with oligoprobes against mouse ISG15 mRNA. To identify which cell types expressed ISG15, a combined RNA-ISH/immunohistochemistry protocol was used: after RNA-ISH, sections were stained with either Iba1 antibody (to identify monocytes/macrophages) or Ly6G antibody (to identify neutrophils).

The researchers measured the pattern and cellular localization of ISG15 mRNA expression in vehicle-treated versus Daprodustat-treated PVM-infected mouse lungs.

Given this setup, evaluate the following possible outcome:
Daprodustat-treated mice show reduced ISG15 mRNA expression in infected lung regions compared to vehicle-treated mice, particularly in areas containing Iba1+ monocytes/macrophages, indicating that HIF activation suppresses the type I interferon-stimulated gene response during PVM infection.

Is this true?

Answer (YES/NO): NO